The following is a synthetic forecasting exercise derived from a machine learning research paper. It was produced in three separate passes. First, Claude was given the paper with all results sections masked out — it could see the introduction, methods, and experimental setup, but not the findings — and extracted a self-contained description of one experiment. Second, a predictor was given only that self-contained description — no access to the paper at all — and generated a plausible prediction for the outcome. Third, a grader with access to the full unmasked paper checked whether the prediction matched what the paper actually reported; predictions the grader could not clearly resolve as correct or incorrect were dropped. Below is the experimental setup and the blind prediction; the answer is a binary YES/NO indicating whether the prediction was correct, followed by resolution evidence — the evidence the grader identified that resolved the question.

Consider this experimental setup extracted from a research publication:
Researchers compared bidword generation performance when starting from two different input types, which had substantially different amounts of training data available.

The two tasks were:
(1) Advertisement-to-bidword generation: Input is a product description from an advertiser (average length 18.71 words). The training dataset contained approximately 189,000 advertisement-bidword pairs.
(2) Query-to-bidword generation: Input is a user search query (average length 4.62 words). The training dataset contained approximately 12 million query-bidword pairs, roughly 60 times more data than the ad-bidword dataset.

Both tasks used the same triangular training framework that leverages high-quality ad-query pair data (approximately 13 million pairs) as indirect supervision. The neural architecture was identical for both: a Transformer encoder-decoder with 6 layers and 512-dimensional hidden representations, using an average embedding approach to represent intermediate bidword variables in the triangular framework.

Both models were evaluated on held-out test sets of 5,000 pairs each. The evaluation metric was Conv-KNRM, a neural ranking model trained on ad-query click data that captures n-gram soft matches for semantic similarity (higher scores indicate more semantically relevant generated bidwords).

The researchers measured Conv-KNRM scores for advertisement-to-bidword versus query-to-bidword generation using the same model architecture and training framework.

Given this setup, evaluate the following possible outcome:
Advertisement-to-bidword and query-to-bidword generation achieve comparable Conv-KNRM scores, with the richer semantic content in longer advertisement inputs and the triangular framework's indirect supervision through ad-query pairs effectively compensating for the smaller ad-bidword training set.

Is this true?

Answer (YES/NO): NO